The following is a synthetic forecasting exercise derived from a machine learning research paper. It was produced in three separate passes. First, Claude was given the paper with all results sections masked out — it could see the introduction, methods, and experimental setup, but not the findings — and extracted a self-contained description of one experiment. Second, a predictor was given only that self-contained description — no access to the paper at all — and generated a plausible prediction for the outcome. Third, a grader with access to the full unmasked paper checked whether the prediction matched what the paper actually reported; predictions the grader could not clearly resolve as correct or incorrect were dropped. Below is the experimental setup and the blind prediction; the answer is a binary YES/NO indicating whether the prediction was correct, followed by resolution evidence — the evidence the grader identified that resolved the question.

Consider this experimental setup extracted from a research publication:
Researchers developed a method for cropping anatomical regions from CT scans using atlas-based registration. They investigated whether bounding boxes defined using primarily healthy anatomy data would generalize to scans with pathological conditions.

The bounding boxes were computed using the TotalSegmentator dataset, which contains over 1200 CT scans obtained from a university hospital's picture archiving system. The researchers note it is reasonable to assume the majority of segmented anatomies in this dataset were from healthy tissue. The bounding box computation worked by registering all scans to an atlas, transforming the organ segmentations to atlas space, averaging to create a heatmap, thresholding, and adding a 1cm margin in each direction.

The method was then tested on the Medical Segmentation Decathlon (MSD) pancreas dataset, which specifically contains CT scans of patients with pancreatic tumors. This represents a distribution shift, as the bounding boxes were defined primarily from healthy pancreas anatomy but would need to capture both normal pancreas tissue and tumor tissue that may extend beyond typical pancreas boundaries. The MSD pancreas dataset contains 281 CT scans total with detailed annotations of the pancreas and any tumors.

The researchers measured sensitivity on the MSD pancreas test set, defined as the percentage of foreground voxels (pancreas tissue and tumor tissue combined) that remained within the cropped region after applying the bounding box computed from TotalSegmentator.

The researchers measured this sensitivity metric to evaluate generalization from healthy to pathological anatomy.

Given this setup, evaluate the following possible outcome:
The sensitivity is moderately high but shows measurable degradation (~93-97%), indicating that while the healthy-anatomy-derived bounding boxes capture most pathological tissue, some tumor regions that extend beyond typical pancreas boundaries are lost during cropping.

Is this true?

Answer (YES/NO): NO